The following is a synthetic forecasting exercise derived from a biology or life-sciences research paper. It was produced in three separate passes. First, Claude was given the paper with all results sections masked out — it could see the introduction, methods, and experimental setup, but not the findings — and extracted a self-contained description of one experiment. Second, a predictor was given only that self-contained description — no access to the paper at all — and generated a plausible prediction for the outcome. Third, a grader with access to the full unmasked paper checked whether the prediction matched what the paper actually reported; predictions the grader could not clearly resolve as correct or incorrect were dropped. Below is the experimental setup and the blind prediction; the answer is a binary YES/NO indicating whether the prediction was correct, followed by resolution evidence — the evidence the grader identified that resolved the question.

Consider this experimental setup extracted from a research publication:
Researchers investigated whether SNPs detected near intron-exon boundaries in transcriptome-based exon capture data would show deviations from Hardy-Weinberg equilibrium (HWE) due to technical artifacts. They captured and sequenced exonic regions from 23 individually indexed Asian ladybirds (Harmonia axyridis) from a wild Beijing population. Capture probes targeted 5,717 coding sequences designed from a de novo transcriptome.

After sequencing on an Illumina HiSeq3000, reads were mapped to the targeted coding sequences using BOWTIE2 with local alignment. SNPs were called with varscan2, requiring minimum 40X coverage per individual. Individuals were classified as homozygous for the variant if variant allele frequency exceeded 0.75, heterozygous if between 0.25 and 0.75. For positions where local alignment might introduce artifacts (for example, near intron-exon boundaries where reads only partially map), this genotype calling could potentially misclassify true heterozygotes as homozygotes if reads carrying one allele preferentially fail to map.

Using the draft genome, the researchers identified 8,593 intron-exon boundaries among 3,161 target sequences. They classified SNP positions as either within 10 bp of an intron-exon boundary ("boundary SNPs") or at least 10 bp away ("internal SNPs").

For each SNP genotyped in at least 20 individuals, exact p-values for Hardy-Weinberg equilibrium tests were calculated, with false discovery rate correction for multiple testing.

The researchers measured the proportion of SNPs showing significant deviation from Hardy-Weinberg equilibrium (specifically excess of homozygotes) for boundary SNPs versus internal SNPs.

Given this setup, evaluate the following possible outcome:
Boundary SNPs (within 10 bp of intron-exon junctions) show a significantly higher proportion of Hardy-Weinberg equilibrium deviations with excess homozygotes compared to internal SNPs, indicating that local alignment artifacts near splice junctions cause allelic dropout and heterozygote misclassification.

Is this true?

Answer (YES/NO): NO